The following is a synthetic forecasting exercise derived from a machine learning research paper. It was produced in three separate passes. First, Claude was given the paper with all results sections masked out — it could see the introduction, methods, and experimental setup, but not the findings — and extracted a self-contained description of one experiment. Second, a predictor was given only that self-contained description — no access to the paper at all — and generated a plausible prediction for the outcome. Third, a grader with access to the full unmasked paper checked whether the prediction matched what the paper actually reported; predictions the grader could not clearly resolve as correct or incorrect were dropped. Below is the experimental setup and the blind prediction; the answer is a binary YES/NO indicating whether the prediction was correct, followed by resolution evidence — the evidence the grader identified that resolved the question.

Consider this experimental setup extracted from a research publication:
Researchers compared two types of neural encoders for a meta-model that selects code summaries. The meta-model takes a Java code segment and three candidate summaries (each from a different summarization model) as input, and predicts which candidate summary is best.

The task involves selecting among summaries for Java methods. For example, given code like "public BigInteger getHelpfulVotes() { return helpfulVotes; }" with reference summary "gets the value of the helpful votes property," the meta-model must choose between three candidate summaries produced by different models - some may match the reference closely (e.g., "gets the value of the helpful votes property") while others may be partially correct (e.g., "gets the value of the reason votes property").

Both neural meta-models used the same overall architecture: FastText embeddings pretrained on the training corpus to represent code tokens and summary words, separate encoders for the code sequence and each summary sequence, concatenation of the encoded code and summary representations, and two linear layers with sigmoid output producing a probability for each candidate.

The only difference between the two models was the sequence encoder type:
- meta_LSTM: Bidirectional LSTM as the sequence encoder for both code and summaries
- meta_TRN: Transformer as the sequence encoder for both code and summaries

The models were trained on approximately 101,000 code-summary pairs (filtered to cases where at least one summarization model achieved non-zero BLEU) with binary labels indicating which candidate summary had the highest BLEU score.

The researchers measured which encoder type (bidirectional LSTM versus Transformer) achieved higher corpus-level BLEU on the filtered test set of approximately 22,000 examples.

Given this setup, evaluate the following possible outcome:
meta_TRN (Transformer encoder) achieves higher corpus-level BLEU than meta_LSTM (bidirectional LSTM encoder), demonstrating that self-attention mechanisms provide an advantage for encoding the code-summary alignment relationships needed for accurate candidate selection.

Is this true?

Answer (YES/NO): NO